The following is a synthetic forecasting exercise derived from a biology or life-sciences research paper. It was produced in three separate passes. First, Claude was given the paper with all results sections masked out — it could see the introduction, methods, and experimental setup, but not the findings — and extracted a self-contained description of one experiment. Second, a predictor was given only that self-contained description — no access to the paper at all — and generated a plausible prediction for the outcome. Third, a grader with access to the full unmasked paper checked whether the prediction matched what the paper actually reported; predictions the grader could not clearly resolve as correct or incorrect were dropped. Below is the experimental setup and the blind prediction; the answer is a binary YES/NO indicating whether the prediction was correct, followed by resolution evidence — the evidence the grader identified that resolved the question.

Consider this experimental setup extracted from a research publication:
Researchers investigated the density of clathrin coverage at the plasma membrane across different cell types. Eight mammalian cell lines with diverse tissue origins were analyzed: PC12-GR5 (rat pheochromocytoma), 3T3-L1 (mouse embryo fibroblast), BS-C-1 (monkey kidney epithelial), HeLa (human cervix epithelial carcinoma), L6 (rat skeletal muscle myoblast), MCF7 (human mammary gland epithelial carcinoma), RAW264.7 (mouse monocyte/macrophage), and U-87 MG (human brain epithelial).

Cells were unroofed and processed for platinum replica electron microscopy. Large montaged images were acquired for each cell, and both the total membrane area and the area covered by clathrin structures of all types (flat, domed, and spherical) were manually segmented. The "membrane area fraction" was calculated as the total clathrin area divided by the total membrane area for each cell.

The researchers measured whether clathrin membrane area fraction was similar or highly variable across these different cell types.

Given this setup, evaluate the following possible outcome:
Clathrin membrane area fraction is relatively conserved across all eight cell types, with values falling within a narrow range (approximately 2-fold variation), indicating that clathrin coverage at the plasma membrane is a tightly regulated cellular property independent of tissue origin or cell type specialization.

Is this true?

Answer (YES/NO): NO